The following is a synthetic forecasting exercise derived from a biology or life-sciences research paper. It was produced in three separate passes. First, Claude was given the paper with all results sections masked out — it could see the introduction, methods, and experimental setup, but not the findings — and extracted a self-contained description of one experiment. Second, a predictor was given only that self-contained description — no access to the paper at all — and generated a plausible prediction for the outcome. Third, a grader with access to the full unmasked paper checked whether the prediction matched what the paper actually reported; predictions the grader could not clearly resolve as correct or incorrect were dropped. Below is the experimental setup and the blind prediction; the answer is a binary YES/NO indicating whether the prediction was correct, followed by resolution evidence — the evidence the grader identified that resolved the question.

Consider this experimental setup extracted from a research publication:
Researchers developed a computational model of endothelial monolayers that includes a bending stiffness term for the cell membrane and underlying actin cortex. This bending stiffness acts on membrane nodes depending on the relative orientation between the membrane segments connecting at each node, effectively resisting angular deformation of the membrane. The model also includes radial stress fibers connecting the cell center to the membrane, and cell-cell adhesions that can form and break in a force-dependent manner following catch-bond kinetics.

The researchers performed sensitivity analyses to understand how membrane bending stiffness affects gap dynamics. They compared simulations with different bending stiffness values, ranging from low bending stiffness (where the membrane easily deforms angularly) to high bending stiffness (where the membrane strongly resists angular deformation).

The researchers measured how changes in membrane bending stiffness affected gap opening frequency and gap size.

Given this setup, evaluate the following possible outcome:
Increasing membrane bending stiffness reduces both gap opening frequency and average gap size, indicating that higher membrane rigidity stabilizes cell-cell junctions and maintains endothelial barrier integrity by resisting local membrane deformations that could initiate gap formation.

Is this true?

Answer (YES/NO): NO